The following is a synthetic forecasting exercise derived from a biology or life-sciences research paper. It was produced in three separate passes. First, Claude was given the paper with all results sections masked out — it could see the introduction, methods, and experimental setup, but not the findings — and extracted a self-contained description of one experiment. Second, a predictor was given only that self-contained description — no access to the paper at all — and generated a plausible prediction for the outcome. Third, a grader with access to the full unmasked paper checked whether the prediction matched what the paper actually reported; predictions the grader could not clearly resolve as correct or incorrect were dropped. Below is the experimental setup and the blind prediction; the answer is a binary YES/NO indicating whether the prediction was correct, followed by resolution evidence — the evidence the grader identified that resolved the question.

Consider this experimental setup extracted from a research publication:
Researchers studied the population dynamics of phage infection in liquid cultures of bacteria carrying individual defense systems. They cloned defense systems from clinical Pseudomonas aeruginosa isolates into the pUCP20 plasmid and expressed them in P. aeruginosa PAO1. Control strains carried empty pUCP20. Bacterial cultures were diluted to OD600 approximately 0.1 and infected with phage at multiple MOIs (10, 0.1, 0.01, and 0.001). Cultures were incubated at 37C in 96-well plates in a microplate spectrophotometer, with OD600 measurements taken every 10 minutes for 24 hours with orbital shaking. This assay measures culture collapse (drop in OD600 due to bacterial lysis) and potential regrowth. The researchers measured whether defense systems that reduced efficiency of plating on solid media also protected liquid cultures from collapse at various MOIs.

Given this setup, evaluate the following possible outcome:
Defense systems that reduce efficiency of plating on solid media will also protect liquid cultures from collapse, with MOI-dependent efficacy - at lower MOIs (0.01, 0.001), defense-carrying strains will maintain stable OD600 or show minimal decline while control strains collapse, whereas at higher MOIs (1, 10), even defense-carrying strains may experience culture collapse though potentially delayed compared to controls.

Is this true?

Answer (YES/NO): YES